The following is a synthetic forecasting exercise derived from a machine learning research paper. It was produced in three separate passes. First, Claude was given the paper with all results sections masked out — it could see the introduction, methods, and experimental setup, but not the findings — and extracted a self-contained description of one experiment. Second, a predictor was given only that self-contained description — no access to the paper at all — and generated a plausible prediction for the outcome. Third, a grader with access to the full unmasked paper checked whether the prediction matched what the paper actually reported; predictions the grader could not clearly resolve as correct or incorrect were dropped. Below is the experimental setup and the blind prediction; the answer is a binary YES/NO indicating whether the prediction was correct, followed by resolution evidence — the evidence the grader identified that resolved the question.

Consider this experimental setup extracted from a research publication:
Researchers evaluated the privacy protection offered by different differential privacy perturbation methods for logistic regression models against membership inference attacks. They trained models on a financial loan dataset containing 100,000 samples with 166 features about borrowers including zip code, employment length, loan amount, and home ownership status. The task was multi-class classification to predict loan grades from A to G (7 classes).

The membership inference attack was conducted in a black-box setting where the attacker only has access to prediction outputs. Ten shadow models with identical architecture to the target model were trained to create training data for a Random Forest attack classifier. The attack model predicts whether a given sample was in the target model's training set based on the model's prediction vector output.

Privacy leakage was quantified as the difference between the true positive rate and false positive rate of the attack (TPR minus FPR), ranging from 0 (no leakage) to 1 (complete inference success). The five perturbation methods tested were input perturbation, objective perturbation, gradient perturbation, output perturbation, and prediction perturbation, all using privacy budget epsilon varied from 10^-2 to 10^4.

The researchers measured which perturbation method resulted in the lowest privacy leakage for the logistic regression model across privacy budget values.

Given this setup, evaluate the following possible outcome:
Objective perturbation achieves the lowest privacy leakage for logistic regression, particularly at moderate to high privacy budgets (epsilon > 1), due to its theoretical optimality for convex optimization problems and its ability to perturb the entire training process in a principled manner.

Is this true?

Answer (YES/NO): YES